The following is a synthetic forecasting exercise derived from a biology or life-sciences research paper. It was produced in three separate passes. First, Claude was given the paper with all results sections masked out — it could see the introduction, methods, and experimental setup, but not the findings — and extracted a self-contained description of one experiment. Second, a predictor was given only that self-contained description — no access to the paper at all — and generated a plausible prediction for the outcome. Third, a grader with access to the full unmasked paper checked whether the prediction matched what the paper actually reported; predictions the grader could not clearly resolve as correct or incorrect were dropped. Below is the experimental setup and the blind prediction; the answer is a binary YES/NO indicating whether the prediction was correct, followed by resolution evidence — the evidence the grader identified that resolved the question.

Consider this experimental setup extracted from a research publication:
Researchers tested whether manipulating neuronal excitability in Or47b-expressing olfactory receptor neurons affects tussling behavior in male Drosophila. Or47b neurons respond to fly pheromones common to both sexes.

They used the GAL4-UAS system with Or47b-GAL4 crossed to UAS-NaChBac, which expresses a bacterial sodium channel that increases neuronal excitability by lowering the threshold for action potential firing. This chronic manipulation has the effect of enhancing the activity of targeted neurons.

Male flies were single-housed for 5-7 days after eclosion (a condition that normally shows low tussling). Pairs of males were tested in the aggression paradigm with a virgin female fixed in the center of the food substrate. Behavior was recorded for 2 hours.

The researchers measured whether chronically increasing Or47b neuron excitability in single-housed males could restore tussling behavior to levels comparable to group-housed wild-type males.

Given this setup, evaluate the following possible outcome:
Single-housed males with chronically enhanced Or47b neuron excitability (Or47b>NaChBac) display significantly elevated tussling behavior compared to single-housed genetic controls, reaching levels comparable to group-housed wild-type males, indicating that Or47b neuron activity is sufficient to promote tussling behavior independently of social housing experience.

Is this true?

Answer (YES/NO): YES